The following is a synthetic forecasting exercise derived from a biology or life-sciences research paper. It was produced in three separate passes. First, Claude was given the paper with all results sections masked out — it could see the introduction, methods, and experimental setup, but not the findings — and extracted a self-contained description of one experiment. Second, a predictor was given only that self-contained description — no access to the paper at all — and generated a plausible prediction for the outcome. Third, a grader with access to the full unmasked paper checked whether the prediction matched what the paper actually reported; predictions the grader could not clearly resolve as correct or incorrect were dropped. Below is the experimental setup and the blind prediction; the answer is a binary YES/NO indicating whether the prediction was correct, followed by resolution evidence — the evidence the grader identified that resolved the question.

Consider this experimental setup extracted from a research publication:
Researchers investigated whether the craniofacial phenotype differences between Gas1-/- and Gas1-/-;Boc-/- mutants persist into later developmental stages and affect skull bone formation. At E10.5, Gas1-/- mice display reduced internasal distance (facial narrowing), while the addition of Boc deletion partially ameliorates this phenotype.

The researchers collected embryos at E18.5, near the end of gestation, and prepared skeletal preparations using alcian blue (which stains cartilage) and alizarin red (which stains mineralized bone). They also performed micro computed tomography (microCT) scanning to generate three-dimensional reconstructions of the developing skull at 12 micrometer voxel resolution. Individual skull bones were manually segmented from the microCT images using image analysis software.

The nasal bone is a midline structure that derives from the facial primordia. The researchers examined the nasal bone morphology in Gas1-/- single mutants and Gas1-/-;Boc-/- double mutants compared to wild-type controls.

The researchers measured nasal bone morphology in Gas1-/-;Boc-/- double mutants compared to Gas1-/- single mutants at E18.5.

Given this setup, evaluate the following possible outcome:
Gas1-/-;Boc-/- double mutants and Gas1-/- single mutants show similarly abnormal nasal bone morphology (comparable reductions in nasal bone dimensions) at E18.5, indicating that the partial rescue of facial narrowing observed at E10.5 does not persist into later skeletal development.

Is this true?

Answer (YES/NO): NO